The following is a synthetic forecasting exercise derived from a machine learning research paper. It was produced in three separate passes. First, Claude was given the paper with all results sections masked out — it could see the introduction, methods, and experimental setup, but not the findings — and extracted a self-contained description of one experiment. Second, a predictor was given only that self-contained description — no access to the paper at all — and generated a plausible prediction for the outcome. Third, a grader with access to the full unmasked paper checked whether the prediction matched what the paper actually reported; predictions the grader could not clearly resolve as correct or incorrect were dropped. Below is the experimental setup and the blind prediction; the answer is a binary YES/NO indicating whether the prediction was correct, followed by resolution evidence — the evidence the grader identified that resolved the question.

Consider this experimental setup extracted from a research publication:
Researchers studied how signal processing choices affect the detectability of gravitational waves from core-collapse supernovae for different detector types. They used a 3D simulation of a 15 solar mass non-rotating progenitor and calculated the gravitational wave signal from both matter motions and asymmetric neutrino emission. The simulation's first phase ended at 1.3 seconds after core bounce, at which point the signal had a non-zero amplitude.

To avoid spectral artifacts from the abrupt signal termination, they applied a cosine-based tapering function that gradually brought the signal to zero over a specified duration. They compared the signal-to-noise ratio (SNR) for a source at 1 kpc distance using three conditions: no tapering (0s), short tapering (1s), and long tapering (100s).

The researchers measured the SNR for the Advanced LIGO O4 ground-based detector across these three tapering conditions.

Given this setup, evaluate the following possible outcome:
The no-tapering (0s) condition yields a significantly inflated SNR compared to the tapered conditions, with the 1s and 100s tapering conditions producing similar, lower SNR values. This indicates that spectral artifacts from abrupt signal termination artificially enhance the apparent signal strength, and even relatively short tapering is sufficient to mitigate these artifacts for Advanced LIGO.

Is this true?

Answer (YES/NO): YES